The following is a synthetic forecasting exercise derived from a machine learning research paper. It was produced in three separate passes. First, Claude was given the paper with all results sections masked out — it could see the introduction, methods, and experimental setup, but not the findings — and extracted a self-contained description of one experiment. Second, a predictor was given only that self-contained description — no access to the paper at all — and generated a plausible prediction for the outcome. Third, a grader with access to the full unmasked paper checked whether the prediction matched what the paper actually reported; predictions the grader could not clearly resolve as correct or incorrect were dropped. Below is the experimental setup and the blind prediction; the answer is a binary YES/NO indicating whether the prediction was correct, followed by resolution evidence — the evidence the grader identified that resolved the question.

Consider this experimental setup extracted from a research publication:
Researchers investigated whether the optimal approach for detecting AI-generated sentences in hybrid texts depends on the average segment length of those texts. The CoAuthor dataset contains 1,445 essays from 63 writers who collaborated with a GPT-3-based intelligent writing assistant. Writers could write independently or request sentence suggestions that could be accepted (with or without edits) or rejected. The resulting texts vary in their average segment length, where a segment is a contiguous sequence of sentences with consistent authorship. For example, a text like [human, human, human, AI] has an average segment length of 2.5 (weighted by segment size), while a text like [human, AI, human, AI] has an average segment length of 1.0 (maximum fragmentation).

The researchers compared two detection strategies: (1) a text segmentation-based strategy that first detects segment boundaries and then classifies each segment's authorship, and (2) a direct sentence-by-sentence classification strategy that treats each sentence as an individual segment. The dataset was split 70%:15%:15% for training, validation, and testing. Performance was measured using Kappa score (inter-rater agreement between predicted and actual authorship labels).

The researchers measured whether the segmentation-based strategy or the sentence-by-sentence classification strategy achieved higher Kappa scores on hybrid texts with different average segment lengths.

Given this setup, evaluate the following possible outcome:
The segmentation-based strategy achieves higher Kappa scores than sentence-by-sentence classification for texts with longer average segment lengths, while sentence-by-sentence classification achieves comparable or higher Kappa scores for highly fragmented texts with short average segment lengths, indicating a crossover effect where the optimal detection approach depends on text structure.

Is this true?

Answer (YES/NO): YES